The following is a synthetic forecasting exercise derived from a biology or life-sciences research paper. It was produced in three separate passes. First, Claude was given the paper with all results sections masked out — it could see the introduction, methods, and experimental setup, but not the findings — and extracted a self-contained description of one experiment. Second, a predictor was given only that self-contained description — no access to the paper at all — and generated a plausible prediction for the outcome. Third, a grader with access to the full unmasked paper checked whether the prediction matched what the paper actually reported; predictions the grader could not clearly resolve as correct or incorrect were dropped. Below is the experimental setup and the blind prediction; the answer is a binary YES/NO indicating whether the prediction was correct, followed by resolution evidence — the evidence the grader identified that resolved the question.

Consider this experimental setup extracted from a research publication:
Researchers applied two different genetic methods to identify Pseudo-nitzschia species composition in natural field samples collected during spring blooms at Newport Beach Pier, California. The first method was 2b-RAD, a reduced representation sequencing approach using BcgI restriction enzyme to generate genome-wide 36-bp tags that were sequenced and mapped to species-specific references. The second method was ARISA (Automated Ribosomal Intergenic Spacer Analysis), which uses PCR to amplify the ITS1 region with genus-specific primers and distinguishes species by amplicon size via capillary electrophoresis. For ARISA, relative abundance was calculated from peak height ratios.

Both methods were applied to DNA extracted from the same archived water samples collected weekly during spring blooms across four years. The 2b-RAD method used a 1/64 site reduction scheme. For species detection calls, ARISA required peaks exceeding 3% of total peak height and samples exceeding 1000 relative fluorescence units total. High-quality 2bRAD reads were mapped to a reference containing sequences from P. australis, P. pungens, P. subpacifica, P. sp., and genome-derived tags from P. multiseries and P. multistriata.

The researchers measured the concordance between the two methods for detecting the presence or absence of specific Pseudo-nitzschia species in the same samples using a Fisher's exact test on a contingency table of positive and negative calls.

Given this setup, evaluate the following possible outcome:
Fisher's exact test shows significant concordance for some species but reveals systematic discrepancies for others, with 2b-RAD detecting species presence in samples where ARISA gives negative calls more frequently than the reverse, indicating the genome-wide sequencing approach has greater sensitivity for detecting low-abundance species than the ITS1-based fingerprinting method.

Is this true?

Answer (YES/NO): NO